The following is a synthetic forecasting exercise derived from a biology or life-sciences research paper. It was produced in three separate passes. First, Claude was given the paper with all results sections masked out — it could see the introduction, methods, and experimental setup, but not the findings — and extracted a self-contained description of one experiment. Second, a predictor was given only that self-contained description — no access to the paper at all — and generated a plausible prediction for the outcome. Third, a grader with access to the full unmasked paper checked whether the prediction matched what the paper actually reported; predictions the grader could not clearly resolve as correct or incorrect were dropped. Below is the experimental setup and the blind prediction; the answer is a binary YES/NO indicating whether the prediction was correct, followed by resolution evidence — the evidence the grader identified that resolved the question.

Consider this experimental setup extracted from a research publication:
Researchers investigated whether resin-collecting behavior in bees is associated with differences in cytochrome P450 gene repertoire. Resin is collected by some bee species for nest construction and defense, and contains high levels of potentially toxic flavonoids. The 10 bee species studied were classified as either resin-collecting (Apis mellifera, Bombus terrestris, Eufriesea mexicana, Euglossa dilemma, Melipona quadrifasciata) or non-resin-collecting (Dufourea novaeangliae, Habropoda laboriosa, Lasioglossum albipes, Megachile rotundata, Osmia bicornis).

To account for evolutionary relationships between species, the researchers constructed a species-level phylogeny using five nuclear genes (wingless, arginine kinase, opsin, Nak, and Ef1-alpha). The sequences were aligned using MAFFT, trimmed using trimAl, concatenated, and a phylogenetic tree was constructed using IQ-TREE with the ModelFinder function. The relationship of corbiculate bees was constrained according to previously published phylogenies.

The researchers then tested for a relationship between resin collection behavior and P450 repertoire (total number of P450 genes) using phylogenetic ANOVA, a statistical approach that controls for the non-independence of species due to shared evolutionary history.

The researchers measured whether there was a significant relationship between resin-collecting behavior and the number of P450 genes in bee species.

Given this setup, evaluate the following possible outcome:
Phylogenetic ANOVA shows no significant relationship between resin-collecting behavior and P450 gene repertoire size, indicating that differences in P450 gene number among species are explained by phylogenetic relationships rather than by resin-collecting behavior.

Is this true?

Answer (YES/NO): YES